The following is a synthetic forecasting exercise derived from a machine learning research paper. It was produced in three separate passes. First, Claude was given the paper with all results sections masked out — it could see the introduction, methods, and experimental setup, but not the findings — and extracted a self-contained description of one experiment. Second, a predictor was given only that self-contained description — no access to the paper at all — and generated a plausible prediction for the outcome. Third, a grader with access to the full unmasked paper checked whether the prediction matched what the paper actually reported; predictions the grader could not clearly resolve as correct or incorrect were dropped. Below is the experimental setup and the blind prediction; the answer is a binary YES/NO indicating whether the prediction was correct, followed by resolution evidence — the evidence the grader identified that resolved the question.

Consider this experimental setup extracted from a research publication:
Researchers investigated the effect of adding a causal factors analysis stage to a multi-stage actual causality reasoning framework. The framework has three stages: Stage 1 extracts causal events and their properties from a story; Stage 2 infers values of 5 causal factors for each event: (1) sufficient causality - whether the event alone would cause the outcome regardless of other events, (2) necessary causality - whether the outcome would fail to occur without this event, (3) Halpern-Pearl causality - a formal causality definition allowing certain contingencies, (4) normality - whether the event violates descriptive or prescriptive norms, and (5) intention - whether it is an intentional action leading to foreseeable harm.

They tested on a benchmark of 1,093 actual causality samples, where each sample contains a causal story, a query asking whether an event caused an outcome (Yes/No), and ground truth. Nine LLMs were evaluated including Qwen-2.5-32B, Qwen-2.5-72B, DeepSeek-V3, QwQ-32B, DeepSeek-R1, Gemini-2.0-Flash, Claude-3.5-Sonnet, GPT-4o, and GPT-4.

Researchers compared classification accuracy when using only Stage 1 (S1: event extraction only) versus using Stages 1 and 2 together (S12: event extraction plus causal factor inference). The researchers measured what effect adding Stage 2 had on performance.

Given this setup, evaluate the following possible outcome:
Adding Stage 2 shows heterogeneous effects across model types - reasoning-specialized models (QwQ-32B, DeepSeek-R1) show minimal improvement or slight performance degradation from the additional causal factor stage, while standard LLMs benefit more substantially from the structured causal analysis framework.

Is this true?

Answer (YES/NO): NO